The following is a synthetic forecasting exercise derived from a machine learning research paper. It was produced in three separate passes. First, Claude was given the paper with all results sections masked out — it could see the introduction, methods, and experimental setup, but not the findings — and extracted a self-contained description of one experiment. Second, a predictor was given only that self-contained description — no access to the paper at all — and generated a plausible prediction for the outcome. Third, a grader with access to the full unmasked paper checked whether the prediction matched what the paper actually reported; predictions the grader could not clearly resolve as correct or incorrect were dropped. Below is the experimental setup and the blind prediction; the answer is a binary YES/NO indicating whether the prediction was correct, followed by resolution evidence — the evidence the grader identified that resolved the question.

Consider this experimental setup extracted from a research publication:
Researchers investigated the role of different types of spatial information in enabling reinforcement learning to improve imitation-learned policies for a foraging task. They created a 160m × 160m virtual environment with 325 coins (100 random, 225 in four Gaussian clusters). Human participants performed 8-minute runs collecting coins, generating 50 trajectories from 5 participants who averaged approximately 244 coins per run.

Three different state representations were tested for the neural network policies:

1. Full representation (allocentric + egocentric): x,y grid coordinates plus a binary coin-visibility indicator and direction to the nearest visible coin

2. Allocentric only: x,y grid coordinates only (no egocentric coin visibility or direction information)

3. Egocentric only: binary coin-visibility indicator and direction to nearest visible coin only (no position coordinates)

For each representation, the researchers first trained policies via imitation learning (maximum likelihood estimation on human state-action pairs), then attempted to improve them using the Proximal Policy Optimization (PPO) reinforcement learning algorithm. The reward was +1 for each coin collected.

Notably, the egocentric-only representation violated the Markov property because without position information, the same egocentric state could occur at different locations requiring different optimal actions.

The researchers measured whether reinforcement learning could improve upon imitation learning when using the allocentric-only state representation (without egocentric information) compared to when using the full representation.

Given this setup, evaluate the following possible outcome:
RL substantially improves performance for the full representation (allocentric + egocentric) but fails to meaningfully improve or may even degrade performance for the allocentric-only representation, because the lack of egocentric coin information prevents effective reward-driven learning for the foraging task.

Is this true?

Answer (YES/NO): YES